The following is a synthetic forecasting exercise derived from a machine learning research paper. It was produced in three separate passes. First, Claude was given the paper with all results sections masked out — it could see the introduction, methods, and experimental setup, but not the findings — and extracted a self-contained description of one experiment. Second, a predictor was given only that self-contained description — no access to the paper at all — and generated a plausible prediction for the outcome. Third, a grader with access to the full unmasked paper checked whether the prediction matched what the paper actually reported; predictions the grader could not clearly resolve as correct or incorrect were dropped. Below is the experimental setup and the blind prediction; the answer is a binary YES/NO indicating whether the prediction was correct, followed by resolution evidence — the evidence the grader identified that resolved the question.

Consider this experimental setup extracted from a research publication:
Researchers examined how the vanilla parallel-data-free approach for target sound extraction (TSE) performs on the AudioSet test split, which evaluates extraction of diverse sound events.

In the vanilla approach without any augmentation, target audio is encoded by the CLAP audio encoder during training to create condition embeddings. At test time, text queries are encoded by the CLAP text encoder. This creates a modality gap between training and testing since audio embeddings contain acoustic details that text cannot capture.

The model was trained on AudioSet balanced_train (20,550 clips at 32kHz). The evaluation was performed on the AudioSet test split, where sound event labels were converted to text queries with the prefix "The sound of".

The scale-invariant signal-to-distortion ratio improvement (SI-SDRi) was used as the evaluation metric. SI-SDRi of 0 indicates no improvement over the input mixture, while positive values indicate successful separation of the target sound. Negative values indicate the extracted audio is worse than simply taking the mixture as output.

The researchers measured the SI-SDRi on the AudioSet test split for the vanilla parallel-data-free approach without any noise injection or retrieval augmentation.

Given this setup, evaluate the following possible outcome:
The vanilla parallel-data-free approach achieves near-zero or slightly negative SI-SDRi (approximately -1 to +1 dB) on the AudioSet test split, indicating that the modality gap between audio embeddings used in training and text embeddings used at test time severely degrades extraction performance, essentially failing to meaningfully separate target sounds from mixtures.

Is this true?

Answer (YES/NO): YES